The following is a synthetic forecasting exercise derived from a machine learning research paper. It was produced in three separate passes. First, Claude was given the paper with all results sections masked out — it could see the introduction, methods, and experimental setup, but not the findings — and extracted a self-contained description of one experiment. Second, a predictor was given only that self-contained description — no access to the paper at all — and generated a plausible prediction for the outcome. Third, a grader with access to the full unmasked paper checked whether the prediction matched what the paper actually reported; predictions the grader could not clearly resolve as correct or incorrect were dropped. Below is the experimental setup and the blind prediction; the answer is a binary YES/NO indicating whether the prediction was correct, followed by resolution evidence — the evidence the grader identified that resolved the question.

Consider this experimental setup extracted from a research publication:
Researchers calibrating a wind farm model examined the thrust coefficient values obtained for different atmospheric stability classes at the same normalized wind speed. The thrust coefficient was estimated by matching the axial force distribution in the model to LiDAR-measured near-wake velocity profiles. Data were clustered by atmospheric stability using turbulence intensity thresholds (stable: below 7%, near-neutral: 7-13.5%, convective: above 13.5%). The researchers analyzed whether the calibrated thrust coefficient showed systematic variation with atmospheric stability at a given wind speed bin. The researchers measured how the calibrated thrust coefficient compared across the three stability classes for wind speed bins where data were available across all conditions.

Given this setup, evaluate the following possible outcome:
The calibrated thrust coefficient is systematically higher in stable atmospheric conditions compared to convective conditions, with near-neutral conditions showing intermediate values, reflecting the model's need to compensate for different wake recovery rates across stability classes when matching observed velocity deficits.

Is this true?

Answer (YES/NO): NO